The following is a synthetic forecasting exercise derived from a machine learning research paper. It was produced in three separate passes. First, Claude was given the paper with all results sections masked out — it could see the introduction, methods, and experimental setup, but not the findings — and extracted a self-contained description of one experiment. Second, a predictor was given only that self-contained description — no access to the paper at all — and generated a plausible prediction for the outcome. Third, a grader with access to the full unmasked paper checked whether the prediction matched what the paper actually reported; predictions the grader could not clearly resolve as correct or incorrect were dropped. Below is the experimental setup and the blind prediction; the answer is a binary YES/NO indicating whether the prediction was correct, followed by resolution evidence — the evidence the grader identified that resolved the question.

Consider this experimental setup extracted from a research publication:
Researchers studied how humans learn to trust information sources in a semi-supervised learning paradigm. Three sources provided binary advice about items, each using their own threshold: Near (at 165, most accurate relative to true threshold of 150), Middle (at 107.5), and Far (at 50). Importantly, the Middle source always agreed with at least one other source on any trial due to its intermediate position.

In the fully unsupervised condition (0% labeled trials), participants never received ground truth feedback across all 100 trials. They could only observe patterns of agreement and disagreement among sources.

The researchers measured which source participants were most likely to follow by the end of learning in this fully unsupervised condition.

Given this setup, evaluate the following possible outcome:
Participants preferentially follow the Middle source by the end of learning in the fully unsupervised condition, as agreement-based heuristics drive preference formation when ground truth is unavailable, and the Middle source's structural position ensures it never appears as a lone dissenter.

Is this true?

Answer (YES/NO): YES